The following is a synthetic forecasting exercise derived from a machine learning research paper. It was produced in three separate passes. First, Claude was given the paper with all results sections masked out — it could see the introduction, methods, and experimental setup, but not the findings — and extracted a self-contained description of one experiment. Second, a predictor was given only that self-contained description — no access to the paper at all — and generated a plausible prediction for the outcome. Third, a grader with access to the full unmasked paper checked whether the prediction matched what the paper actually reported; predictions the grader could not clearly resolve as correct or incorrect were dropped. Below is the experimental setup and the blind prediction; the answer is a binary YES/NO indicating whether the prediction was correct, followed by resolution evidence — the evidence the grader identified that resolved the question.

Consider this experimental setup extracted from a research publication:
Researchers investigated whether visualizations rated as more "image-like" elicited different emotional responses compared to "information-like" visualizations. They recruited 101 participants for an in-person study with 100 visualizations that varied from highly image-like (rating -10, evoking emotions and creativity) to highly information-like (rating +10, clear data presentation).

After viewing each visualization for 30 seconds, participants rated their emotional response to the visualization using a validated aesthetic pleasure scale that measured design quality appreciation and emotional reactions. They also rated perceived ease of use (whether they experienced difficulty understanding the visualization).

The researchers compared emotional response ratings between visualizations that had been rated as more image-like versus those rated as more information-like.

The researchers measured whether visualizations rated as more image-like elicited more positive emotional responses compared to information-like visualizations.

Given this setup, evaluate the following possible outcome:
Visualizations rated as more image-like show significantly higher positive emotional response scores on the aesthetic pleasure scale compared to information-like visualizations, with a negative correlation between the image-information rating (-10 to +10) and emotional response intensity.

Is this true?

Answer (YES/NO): YES